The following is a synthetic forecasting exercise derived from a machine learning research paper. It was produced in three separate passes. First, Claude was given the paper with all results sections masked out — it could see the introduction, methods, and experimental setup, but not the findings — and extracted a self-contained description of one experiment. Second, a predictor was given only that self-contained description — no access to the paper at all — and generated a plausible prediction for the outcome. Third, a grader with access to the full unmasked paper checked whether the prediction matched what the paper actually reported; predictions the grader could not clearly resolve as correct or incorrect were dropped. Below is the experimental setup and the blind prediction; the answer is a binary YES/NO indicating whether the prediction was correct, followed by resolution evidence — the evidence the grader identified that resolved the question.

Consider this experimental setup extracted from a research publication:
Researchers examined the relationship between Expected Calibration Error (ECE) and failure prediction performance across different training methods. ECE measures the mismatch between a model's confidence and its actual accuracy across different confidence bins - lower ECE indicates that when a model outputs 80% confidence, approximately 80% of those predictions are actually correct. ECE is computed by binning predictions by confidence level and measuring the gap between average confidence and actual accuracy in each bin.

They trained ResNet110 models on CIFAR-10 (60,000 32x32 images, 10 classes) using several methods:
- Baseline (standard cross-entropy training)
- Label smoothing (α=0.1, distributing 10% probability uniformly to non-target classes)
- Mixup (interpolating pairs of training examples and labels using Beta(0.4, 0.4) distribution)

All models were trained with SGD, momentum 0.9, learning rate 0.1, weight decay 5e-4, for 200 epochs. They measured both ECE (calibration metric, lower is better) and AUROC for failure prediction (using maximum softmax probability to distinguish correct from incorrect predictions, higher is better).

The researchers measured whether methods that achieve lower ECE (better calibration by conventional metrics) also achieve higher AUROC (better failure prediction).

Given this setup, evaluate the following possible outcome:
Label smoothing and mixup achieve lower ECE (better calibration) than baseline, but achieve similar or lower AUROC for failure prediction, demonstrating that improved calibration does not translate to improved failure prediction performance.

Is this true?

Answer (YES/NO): YES